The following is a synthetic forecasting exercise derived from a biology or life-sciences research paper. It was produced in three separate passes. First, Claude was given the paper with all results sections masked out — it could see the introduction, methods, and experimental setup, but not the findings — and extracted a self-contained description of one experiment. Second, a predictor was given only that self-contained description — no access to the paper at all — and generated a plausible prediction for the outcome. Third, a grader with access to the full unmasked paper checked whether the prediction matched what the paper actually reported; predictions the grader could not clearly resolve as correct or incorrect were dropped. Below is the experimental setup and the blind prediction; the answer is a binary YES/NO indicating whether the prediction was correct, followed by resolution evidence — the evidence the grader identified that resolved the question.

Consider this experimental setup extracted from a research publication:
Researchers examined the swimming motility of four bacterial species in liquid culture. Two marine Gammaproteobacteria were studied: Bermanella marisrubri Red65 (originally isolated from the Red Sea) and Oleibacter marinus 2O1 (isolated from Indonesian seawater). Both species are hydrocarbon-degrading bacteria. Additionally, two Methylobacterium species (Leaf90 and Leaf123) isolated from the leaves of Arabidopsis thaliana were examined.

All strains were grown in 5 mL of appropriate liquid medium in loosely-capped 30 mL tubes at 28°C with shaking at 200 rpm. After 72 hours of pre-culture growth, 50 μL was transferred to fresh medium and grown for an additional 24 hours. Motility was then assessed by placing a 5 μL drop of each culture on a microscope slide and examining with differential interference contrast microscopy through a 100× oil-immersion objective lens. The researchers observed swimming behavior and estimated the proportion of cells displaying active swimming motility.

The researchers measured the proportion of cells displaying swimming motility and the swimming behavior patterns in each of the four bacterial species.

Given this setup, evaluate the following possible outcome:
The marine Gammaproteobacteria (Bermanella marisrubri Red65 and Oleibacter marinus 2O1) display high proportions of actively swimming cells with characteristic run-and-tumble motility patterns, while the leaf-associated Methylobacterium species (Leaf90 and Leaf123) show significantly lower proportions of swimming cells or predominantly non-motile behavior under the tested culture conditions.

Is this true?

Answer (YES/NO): NO